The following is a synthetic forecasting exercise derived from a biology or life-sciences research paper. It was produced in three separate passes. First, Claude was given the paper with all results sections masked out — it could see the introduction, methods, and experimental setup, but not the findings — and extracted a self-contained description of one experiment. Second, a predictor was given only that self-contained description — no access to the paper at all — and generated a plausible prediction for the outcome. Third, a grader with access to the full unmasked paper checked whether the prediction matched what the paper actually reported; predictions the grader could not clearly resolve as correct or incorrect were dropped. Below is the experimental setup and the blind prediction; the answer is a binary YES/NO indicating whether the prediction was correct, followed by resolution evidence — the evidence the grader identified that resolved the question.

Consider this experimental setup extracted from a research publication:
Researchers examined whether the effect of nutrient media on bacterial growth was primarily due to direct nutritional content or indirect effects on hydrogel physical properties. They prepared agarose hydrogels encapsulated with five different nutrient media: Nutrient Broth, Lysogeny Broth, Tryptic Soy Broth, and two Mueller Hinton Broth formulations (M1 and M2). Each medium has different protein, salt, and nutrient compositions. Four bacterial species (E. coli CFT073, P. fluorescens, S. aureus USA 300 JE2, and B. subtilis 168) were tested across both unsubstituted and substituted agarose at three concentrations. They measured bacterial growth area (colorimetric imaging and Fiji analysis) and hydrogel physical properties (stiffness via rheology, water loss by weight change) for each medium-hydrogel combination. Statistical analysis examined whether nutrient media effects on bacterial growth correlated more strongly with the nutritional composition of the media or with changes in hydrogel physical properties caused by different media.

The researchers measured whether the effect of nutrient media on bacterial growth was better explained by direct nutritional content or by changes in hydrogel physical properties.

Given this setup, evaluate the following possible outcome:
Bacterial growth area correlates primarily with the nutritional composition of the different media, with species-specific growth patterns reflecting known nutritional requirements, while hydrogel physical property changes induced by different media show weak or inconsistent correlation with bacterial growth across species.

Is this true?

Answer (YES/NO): NO